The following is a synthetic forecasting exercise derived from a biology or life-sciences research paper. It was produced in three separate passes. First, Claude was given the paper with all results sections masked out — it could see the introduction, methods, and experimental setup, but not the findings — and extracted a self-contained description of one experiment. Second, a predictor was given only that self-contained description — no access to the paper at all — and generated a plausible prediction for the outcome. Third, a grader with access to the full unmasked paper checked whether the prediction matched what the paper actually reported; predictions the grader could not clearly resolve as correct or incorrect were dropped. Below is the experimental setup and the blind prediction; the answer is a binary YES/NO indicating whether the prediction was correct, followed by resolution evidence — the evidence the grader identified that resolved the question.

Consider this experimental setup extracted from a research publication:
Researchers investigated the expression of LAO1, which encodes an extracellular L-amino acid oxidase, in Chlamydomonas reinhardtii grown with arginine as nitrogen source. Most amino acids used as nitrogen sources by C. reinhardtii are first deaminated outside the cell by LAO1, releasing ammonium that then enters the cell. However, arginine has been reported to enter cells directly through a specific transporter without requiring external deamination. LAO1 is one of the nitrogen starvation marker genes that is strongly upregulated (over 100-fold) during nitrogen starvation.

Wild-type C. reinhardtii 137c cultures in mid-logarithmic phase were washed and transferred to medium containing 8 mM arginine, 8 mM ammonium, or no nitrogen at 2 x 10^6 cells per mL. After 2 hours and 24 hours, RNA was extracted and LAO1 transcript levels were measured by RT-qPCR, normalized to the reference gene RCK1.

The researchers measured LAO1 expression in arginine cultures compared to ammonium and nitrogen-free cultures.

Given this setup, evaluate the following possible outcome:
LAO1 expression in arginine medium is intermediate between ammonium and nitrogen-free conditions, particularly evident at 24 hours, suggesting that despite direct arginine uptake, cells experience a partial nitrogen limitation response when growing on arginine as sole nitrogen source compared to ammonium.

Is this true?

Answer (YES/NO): NO